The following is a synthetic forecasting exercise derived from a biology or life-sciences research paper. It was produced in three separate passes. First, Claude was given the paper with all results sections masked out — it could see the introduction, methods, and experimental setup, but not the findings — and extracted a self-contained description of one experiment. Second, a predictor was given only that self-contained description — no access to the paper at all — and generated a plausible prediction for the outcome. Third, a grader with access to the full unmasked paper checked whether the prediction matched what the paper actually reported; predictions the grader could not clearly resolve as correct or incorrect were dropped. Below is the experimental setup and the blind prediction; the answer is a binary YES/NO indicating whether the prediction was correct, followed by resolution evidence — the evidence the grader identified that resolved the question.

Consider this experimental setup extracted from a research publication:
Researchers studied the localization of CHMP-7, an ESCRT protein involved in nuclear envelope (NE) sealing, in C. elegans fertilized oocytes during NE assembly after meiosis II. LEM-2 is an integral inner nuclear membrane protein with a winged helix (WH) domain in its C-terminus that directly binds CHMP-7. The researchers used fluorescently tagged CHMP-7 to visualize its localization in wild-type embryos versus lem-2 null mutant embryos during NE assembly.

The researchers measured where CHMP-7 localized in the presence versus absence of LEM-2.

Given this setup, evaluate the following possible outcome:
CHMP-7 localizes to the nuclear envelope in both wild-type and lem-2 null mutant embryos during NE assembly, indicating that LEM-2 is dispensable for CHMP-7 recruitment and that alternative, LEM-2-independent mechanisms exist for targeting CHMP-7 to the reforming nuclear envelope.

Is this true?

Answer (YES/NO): NO